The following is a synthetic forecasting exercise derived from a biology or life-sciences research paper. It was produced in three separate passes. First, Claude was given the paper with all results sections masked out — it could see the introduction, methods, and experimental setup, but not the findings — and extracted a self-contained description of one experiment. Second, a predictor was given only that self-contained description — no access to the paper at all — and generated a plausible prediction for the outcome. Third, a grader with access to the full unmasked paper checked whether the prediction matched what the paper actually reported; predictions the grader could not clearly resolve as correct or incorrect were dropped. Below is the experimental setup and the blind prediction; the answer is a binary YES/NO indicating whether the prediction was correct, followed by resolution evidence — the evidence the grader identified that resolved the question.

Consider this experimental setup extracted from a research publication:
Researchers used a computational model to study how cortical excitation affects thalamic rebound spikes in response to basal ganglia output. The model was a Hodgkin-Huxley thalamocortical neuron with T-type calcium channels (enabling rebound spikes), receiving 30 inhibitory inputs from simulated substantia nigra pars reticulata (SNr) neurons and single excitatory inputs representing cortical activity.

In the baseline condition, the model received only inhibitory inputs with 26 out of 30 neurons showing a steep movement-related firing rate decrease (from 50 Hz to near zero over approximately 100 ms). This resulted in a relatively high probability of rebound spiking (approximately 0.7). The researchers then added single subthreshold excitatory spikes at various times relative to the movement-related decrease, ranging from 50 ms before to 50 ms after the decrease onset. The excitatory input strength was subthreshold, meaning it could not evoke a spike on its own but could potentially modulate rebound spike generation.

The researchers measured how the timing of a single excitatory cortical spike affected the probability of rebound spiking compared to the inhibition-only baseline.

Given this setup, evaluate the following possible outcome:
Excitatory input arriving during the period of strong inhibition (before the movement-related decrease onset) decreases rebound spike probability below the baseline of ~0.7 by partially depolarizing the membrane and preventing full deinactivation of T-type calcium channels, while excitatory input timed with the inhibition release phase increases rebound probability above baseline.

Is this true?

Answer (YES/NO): YES